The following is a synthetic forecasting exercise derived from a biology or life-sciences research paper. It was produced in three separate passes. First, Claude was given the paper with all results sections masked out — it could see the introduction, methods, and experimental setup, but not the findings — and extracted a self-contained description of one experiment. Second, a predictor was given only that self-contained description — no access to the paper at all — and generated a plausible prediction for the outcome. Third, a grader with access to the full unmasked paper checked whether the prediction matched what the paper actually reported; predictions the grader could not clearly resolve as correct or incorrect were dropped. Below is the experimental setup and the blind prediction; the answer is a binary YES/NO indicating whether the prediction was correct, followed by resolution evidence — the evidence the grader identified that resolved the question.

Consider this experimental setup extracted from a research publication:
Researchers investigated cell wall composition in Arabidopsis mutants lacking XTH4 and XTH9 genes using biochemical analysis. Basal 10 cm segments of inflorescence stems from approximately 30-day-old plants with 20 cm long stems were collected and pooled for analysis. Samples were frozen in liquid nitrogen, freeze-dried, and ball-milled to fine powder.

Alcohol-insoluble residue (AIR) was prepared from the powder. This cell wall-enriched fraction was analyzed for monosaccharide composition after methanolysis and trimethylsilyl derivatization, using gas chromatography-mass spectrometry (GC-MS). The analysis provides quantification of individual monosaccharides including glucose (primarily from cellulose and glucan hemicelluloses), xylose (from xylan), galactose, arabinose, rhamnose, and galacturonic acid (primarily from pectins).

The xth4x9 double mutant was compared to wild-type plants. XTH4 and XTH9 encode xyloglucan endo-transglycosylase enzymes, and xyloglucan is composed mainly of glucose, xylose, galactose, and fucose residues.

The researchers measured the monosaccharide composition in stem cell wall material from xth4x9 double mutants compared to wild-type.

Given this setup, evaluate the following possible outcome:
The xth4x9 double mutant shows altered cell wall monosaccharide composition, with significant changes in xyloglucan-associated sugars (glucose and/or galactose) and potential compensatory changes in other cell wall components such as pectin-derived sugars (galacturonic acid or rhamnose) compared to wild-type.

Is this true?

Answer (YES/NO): NO